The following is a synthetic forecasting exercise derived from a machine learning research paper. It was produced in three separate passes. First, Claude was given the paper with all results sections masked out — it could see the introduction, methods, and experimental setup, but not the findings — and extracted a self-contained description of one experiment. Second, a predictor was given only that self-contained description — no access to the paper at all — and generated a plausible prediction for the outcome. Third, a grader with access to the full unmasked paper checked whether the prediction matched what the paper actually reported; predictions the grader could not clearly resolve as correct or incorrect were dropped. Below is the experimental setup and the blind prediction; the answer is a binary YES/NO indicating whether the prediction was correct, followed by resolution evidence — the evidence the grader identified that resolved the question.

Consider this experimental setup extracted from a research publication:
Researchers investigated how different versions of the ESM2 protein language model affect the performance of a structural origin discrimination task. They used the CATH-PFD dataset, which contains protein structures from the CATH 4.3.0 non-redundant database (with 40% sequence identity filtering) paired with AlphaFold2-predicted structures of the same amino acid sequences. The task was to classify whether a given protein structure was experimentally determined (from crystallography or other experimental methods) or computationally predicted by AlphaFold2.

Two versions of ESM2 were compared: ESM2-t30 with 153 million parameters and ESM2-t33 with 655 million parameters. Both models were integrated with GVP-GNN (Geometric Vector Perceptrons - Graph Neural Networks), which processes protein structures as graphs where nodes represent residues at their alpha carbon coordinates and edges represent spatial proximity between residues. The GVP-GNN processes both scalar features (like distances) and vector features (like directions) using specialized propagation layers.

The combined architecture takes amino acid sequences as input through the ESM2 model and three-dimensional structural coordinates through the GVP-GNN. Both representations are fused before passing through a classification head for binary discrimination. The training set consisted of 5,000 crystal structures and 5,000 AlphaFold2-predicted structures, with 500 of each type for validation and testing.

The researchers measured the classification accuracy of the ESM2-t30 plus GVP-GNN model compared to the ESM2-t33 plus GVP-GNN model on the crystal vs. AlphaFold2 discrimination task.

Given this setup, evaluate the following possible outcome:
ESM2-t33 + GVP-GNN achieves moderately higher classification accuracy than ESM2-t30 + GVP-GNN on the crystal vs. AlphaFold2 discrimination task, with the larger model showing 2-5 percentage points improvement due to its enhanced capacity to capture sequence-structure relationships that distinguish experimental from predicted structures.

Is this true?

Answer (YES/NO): YES